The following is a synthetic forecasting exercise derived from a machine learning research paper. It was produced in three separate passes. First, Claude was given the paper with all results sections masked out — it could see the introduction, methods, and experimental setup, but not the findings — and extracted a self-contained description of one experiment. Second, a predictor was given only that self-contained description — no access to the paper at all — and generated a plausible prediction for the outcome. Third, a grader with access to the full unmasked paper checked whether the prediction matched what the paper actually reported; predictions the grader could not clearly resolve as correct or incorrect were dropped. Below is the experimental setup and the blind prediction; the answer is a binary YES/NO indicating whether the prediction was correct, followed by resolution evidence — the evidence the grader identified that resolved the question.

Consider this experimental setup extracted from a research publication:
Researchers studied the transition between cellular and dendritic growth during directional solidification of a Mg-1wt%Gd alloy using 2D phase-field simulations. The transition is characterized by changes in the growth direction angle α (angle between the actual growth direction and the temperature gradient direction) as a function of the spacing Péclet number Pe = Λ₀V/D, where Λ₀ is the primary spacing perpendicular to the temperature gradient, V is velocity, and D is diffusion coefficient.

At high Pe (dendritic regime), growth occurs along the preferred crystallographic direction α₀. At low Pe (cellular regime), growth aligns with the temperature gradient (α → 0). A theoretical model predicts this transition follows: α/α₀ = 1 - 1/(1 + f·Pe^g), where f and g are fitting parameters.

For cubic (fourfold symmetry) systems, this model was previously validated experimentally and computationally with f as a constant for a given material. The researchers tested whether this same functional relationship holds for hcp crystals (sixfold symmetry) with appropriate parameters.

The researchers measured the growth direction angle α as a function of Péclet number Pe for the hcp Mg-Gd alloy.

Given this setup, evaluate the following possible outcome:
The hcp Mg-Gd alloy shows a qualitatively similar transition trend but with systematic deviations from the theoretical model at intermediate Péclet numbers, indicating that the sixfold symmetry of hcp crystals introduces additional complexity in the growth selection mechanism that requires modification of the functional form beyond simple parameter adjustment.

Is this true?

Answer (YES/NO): NO